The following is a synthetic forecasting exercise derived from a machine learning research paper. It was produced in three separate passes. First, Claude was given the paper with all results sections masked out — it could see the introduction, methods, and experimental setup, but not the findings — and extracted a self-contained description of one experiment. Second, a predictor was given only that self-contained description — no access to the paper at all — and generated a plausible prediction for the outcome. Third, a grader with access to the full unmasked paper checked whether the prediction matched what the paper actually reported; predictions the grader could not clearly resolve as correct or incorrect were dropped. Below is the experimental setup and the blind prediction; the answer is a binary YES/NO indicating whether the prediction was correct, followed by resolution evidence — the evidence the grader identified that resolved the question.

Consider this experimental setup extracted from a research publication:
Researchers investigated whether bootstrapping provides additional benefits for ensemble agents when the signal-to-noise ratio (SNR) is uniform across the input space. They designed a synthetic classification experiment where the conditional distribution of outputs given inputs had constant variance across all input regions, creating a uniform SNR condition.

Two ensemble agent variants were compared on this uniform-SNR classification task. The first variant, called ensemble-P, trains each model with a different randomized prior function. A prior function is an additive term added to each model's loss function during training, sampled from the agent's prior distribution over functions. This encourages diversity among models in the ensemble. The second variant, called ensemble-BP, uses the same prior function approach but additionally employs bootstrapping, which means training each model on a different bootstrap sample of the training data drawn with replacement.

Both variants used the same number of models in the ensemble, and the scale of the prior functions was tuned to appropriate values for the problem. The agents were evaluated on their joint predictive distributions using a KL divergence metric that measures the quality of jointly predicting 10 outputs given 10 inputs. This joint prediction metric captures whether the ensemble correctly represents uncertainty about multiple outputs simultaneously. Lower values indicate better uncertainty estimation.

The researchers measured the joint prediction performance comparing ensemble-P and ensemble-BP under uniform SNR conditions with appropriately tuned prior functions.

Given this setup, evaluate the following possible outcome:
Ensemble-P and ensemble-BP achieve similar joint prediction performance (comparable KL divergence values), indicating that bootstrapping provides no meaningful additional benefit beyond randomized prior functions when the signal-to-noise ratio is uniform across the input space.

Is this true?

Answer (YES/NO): YES